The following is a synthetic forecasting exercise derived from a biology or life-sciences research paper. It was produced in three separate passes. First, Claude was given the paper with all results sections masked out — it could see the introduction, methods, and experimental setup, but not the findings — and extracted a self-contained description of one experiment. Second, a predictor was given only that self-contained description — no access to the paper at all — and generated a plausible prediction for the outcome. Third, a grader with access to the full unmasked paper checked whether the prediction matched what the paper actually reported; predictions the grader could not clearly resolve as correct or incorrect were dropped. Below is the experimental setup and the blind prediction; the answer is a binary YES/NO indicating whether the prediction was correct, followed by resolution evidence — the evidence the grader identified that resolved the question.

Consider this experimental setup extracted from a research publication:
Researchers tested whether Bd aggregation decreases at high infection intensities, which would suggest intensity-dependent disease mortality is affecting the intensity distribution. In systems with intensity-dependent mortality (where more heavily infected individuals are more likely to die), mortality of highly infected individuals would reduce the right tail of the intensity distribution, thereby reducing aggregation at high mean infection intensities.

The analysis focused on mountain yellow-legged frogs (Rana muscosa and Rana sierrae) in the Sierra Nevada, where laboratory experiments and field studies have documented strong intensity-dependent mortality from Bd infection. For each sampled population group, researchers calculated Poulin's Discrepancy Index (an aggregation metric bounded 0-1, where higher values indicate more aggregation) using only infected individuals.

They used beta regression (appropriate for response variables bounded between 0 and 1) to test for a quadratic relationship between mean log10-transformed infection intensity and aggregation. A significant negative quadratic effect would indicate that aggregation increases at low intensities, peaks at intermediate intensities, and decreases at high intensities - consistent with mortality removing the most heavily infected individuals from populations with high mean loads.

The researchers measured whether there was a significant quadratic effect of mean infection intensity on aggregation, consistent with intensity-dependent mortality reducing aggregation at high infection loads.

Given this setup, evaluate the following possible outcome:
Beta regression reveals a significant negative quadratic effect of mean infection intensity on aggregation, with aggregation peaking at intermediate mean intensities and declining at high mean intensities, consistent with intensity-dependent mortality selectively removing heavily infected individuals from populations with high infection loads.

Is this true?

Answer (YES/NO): YES